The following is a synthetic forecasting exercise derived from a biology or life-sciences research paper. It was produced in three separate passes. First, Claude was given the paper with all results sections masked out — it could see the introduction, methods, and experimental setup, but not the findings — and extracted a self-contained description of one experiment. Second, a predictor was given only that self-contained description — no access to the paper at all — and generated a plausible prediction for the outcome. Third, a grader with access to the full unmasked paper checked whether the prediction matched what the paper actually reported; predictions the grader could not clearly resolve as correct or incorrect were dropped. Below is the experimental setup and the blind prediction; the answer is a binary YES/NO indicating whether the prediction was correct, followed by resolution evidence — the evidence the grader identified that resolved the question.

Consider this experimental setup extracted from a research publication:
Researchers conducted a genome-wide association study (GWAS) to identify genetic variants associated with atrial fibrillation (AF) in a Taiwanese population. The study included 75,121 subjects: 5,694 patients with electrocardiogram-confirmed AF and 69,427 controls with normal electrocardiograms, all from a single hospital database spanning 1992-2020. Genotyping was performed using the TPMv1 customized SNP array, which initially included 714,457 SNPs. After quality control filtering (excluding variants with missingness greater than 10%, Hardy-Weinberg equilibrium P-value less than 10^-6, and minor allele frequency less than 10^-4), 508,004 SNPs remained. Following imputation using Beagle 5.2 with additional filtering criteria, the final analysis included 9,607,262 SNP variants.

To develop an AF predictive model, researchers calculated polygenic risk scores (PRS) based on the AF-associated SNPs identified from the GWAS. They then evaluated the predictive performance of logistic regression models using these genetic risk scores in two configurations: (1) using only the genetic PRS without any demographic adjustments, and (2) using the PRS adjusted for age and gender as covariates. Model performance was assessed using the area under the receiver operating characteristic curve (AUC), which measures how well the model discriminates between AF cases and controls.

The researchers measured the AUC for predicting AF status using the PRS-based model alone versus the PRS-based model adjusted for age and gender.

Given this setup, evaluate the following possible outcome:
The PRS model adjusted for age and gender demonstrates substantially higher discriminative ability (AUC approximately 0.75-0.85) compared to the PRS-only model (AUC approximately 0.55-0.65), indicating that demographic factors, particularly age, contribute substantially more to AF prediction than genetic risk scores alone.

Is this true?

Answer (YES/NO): NO